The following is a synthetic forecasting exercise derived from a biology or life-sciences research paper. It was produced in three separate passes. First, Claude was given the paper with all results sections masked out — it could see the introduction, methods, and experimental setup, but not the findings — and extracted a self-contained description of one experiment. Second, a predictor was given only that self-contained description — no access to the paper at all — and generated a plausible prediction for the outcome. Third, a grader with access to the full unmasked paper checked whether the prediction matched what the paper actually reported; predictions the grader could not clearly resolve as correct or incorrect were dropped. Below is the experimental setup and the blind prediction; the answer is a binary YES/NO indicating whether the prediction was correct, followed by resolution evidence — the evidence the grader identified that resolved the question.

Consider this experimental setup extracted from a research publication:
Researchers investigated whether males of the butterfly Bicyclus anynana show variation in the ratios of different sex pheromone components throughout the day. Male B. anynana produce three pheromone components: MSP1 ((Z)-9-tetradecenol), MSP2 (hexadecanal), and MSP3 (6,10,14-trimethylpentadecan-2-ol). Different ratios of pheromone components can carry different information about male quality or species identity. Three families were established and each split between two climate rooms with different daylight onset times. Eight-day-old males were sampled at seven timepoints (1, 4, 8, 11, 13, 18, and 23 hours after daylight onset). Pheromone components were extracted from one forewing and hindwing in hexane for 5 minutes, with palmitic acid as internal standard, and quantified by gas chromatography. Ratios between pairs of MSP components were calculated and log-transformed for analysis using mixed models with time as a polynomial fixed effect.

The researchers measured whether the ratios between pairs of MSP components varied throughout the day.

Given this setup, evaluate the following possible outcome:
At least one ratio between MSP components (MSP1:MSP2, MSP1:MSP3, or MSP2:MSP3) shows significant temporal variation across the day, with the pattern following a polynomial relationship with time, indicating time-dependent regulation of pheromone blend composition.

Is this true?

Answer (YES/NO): YES